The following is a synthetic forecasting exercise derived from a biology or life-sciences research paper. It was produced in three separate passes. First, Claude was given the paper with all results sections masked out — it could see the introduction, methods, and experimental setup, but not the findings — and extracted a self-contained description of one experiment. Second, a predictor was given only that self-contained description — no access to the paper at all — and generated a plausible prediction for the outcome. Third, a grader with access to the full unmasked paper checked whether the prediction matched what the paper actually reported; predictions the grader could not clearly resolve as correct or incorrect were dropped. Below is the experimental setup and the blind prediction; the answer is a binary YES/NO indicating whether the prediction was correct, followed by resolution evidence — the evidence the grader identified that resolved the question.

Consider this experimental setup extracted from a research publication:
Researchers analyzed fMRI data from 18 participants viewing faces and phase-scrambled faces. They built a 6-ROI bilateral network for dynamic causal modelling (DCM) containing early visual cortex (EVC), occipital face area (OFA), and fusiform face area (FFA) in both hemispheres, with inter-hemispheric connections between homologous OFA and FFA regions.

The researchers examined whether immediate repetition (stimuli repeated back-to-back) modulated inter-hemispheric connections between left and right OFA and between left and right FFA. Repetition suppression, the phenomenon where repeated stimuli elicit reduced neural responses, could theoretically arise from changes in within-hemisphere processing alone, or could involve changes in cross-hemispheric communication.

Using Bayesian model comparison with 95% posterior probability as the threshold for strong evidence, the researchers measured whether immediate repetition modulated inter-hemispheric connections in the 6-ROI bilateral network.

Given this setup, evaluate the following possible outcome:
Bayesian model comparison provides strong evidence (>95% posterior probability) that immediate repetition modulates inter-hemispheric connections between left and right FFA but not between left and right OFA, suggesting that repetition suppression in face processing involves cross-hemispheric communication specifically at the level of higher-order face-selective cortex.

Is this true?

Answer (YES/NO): NO